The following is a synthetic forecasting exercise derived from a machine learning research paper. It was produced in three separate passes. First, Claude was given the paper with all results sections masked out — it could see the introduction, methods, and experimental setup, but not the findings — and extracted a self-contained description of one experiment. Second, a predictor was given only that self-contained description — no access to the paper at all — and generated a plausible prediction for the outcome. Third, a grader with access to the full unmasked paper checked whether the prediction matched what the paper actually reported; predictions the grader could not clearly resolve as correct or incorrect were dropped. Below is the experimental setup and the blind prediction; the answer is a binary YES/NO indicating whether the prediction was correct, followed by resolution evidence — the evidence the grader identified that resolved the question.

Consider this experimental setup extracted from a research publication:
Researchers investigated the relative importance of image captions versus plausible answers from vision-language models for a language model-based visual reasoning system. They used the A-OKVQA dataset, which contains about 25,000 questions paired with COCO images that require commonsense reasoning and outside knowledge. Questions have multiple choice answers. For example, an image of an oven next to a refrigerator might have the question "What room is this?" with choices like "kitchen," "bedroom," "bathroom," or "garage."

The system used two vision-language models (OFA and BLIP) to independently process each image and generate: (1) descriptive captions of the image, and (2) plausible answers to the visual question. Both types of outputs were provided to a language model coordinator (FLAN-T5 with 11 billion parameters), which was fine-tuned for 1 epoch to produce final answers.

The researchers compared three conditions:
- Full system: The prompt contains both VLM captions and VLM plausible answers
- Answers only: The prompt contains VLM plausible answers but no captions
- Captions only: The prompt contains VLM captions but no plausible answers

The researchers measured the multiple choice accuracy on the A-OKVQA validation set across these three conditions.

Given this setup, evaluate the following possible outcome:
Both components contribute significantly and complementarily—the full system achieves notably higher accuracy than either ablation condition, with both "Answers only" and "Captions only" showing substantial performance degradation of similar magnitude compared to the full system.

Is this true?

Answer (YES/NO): NO